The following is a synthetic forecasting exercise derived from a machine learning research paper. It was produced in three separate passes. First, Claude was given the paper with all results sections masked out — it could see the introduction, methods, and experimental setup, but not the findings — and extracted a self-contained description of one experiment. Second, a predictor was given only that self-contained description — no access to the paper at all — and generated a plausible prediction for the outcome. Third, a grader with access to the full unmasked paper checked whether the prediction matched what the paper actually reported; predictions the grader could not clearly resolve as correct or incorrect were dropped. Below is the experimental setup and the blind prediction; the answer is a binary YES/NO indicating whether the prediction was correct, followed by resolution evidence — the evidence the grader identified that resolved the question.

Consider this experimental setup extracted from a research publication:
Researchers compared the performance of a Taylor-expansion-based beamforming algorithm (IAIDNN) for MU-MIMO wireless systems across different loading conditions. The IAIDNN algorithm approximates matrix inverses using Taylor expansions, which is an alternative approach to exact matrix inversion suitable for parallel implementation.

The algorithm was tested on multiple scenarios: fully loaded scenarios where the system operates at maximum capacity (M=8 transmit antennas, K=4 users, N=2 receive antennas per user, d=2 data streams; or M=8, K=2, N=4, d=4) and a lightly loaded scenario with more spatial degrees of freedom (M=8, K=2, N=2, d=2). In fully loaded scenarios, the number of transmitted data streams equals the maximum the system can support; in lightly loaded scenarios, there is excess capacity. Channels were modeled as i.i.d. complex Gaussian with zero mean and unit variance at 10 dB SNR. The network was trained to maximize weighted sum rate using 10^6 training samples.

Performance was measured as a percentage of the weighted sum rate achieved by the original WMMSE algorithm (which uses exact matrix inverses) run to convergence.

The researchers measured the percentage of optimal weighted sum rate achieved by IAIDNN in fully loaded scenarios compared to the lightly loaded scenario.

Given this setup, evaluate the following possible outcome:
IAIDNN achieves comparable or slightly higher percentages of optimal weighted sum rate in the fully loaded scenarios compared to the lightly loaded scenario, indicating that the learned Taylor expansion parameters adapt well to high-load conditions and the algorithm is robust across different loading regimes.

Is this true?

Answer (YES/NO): NO